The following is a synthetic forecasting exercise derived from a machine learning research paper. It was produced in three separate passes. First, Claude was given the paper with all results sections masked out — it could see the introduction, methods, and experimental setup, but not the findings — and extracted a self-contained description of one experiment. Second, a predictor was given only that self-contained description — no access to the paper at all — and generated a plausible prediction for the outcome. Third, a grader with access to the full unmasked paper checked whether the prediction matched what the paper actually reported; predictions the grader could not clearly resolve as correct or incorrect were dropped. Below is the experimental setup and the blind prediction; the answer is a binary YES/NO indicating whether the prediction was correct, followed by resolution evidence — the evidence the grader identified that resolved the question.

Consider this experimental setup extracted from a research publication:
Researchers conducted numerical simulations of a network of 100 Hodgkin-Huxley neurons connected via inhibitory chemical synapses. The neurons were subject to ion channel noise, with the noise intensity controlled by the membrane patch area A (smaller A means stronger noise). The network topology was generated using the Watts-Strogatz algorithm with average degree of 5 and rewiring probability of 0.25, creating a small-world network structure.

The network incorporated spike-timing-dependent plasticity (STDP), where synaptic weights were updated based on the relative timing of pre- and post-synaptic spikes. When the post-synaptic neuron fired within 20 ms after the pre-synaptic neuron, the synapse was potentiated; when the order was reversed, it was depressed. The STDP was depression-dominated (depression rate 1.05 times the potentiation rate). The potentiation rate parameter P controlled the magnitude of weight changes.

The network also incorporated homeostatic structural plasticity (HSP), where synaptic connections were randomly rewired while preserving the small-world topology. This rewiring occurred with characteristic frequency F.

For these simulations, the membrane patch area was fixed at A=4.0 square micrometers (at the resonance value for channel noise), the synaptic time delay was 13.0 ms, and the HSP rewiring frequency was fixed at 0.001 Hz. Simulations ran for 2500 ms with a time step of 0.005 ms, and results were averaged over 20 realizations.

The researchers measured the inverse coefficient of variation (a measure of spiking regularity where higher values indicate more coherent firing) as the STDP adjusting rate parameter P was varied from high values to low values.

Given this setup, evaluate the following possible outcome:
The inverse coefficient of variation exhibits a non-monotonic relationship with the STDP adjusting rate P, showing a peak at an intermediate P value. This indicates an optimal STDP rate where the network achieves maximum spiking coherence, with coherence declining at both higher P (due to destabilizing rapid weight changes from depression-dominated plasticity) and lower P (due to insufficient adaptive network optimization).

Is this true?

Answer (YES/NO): NO